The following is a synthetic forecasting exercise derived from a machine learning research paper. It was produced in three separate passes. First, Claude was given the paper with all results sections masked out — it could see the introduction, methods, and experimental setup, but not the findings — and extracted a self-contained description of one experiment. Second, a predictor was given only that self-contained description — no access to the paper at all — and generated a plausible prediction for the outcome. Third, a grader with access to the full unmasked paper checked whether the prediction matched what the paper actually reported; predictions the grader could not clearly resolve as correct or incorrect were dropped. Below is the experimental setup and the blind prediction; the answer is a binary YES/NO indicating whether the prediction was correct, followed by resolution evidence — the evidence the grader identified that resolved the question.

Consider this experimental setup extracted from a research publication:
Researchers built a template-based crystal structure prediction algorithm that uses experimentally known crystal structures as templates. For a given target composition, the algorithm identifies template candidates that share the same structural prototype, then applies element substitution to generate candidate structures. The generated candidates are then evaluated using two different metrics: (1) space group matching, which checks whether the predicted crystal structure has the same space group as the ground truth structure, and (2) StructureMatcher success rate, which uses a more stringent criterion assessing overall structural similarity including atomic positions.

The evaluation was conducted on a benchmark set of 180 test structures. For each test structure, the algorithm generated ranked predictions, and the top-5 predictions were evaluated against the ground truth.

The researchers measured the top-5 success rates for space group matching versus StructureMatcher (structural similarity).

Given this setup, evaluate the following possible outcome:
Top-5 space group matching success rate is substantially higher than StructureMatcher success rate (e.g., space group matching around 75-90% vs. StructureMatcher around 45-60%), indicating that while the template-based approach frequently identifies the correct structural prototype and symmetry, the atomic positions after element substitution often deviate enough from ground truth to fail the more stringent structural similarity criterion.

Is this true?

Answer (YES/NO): NO